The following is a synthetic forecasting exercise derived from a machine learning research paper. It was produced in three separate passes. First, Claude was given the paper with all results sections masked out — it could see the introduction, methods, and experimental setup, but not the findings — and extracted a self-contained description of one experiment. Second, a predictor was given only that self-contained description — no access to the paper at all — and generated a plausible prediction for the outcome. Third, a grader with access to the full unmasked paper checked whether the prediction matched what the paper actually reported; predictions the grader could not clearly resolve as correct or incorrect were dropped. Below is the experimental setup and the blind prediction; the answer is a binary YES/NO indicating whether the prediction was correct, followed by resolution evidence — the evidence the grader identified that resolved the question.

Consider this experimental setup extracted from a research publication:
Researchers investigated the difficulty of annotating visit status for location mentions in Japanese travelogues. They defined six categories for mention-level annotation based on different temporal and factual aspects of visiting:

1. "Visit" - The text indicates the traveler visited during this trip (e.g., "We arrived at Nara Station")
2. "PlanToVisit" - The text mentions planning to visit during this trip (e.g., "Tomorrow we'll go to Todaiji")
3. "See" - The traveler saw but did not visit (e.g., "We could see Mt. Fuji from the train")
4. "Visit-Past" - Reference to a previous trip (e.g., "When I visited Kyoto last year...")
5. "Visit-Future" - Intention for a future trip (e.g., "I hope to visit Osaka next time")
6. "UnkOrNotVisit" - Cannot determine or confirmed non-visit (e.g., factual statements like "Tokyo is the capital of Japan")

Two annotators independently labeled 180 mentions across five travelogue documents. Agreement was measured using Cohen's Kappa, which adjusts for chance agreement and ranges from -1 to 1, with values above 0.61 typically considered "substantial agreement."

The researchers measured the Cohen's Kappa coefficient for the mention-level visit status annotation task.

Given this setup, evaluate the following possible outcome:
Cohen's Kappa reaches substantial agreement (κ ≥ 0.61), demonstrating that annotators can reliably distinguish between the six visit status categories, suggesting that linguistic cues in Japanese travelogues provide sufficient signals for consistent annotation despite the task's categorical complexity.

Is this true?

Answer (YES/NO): YES